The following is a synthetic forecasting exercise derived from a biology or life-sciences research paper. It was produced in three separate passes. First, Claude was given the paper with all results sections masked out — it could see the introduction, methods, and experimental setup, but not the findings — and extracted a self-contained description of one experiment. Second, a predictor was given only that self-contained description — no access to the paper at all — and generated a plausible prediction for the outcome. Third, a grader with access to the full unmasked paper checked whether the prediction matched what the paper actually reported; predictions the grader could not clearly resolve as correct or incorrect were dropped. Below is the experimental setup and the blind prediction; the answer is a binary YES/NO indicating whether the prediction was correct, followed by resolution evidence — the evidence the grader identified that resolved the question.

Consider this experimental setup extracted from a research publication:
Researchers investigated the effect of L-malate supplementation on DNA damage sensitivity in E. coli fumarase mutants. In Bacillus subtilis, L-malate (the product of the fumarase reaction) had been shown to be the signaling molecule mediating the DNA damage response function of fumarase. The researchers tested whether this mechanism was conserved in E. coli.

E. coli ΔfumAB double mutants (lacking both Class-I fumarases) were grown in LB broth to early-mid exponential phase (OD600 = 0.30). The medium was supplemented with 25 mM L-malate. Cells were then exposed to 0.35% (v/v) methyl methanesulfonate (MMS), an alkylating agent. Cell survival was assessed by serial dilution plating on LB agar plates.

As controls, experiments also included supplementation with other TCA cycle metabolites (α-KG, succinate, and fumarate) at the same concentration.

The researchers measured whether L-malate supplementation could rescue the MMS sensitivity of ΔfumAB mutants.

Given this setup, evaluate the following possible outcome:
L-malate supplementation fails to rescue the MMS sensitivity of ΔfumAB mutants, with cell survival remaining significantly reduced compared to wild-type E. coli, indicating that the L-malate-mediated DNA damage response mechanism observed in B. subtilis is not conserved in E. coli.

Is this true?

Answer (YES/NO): YES